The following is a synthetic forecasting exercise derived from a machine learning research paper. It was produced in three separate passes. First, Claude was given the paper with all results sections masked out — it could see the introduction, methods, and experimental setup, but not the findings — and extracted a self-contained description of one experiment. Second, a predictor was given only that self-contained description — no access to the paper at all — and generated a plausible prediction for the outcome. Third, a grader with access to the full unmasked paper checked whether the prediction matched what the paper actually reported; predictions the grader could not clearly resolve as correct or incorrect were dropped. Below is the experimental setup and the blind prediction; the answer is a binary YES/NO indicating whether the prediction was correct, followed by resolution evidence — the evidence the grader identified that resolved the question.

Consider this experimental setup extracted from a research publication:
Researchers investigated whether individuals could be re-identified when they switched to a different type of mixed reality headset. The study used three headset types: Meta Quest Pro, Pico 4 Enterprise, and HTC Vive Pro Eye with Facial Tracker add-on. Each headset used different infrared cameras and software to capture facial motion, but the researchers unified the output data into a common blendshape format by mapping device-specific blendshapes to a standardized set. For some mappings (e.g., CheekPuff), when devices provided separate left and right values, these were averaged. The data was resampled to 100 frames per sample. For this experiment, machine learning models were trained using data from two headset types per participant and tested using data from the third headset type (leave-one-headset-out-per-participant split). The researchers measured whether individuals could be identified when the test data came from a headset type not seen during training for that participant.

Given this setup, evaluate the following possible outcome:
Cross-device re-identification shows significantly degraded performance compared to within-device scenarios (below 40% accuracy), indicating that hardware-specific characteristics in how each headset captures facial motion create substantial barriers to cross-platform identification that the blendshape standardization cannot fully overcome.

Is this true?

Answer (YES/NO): NO